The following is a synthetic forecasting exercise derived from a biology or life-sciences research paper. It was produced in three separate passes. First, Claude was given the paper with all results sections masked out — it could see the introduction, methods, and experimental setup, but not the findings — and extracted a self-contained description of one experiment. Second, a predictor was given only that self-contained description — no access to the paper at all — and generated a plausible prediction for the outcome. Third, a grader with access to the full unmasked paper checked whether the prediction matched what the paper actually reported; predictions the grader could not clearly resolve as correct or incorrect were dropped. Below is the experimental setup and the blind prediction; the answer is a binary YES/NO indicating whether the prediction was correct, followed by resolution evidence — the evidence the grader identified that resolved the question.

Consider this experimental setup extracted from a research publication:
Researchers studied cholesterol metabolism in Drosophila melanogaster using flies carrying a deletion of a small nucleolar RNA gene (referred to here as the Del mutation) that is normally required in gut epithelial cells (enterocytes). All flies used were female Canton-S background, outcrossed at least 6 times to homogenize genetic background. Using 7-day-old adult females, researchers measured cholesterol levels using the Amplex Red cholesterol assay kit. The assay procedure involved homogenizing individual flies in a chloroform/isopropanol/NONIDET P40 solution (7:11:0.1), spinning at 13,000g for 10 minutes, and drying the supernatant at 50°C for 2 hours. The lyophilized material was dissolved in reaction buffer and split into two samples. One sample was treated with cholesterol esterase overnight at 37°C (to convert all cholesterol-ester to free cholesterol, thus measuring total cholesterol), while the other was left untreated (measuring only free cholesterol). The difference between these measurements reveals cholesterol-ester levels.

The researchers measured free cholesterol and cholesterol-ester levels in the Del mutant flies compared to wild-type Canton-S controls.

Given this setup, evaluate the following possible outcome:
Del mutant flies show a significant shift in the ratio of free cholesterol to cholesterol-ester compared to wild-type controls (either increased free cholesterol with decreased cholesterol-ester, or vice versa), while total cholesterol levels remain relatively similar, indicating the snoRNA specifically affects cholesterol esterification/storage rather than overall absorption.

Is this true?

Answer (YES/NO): NO